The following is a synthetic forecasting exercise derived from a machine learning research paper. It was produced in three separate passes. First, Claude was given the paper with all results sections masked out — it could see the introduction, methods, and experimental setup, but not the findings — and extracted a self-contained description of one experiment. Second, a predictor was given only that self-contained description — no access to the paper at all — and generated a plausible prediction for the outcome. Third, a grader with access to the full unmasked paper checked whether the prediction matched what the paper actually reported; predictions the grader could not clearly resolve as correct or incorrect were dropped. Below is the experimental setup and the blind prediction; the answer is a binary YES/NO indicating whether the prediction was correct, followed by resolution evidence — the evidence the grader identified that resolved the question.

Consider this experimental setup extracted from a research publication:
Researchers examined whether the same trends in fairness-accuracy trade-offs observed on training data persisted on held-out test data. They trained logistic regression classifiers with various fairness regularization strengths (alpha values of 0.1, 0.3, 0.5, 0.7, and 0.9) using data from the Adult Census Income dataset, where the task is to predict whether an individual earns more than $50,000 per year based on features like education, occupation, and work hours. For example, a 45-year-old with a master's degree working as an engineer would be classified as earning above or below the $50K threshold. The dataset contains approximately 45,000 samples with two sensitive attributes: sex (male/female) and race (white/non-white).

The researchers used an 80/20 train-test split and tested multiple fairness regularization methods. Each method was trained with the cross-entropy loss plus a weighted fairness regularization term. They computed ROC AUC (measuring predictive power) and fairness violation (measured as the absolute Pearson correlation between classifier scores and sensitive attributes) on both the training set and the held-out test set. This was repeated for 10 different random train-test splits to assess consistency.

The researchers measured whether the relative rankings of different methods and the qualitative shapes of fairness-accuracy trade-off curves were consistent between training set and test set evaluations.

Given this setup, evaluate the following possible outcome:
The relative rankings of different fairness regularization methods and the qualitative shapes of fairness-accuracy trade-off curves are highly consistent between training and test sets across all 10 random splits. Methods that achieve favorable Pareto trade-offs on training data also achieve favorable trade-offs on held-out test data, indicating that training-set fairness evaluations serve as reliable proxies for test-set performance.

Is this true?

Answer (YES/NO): YES